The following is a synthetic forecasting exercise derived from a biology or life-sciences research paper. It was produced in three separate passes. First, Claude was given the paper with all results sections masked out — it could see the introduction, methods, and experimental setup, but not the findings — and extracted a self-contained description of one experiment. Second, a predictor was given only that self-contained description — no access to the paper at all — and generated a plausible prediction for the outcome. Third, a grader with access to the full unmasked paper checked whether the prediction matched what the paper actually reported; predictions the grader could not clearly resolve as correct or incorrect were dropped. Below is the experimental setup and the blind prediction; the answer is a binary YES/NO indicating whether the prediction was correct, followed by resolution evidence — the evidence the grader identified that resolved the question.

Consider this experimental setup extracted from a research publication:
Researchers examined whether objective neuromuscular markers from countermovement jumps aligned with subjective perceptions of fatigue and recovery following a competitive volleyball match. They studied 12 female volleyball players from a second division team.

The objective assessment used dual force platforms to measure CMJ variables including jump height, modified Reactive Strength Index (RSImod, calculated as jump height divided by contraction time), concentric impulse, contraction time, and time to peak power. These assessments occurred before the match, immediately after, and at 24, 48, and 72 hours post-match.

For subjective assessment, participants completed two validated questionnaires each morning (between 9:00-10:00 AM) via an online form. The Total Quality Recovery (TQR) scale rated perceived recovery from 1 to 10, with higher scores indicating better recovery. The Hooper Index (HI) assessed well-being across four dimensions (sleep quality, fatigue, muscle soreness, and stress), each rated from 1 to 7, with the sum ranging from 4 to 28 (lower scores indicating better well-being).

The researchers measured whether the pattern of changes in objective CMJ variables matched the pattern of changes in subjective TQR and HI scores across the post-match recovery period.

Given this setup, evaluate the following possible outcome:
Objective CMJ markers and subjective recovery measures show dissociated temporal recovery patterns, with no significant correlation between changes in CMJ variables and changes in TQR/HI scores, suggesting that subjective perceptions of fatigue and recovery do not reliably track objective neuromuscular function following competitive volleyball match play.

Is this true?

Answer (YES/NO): YES